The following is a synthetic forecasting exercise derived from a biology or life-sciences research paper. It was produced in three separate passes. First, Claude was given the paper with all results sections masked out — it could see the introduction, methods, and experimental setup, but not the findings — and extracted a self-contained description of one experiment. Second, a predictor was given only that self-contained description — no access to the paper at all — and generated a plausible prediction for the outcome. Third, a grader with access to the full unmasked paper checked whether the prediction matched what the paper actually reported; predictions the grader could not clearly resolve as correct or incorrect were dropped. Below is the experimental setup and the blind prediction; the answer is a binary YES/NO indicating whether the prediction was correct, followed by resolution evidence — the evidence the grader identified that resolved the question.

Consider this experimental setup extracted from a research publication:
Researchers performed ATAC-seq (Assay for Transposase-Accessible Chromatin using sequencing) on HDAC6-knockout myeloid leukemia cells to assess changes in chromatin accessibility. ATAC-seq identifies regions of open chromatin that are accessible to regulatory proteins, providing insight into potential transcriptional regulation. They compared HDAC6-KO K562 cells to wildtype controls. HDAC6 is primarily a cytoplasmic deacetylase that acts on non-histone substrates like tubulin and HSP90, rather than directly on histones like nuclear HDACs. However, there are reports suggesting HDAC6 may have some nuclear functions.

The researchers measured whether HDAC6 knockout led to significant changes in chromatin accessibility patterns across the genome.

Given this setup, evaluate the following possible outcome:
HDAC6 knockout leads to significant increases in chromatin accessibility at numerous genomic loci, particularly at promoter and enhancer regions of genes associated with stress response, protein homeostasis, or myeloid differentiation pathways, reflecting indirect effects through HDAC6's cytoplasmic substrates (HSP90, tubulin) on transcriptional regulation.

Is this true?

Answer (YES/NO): NO